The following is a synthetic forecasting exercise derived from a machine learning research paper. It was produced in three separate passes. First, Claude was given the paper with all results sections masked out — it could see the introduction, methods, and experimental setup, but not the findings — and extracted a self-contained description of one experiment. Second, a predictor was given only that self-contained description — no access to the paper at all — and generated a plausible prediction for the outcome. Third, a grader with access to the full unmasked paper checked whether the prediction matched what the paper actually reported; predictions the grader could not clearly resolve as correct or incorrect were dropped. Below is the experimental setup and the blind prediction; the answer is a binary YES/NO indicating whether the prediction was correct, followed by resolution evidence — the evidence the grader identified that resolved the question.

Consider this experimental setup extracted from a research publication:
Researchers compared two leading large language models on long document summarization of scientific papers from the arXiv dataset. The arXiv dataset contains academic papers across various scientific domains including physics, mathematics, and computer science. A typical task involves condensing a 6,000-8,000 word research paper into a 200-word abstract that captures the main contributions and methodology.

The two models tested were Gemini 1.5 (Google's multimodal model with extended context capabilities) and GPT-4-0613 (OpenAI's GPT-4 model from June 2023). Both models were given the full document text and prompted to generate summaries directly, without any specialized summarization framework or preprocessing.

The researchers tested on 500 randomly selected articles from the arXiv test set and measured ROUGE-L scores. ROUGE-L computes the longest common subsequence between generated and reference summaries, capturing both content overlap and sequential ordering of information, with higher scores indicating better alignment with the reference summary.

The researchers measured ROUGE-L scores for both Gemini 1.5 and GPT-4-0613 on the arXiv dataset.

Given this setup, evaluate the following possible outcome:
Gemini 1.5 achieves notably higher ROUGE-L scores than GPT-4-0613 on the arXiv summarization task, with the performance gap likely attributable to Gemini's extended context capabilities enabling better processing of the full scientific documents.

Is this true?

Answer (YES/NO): NO